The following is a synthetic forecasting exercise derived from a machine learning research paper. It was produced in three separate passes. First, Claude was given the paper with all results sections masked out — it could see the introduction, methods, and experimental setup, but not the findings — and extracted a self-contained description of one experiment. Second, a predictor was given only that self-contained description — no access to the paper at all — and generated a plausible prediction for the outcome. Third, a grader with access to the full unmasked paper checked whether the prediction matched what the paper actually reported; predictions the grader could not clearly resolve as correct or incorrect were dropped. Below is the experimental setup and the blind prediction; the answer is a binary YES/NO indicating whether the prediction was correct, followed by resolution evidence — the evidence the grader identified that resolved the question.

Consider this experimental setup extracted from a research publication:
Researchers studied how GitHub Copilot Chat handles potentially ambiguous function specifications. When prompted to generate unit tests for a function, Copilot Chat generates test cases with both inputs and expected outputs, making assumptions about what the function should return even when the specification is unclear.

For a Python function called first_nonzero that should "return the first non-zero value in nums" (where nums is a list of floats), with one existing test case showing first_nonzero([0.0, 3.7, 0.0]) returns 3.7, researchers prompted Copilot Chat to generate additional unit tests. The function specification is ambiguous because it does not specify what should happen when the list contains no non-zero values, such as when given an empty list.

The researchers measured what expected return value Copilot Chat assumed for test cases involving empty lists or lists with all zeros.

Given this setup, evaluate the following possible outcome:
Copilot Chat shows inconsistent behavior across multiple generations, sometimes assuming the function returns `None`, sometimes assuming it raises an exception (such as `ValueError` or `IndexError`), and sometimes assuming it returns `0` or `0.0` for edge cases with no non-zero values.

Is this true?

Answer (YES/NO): NO